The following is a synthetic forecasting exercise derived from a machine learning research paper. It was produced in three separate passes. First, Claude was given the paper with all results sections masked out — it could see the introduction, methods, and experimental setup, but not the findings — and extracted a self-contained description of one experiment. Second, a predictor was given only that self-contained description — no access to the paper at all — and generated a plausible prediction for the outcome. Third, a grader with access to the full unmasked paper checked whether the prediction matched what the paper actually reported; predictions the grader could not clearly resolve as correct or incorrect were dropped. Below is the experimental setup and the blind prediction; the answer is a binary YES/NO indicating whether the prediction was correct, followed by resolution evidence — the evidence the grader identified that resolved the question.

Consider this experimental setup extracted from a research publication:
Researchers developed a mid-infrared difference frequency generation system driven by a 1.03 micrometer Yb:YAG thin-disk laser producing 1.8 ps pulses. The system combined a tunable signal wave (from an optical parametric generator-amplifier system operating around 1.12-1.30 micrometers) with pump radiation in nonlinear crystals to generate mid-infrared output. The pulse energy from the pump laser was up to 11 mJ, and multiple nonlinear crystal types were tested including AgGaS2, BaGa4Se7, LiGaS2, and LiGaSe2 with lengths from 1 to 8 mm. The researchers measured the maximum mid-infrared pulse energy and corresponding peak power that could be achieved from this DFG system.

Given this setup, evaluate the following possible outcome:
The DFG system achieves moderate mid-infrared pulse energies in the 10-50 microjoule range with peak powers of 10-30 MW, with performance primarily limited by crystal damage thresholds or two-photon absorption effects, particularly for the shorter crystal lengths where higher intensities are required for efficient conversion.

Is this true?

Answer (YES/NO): NO